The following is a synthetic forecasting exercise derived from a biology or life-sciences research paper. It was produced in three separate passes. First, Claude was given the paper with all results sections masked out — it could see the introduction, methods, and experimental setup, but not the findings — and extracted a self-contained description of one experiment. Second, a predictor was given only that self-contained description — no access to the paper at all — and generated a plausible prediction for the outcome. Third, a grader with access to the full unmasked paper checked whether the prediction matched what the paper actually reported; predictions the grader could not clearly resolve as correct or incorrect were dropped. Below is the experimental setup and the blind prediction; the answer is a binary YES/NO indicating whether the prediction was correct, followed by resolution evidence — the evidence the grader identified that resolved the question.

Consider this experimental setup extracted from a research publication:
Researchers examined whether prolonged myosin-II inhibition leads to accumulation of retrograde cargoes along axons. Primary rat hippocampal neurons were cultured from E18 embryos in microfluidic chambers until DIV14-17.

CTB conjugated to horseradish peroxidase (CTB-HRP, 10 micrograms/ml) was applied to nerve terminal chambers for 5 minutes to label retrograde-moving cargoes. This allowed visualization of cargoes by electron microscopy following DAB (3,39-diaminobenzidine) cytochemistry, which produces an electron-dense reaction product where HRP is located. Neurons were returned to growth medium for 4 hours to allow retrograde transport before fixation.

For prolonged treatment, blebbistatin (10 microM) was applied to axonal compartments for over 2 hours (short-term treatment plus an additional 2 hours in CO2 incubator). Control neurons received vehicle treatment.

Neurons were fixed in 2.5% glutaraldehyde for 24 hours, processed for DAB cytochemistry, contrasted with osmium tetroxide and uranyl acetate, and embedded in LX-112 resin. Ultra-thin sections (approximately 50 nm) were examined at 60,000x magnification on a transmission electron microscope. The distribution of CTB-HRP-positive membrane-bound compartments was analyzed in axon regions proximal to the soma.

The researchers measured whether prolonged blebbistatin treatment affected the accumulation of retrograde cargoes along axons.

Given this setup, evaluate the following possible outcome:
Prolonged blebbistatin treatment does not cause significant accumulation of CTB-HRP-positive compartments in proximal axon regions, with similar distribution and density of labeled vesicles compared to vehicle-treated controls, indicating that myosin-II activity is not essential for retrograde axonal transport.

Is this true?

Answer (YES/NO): NO